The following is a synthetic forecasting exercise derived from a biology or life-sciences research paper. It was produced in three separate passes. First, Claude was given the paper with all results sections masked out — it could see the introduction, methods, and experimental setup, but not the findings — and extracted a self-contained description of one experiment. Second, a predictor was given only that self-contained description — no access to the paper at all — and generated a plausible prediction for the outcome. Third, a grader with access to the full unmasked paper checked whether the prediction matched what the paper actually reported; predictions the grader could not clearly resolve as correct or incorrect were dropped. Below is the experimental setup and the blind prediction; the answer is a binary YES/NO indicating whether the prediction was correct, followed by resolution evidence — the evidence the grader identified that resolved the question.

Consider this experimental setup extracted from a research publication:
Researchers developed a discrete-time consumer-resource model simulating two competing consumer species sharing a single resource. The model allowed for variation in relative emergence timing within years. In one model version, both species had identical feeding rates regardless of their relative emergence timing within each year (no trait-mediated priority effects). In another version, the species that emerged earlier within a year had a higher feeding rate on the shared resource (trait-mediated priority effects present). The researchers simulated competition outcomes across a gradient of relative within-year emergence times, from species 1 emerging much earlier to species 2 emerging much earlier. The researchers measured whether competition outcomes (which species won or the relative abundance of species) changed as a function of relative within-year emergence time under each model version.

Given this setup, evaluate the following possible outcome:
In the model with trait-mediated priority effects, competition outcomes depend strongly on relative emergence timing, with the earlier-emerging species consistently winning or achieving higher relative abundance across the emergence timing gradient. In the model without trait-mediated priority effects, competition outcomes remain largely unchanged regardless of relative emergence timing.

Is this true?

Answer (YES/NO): YES